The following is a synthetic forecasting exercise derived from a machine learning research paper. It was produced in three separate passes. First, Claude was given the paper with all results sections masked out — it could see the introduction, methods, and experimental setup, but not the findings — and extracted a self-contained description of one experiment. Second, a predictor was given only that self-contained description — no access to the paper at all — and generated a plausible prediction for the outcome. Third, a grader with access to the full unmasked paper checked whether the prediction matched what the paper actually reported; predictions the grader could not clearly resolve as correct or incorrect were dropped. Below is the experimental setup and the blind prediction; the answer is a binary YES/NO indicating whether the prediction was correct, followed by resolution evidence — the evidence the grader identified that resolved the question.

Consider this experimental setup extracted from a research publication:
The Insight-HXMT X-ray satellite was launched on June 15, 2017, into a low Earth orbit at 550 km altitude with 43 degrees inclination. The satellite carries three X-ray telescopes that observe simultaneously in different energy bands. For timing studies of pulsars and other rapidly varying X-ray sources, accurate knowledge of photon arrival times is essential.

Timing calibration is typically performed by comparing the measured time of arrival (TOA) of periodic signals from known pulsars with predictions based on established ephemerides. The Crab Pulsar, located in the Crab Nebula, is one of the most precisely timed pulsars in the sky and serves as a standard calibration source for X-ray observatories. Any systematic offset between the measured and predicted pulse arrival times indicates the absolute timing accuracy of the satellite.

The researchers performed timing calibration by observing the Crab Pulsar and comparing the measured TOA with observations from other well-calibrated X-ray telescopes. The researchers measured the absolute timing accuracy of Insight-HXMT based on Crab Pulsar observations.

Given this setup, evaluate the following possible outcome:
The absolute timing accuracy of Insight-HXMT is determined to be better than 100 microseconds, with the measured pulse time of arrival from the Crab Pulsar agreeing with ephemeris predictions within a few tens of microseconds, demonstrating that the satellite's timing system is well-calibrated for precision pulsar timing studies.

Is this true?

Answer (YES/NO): NO